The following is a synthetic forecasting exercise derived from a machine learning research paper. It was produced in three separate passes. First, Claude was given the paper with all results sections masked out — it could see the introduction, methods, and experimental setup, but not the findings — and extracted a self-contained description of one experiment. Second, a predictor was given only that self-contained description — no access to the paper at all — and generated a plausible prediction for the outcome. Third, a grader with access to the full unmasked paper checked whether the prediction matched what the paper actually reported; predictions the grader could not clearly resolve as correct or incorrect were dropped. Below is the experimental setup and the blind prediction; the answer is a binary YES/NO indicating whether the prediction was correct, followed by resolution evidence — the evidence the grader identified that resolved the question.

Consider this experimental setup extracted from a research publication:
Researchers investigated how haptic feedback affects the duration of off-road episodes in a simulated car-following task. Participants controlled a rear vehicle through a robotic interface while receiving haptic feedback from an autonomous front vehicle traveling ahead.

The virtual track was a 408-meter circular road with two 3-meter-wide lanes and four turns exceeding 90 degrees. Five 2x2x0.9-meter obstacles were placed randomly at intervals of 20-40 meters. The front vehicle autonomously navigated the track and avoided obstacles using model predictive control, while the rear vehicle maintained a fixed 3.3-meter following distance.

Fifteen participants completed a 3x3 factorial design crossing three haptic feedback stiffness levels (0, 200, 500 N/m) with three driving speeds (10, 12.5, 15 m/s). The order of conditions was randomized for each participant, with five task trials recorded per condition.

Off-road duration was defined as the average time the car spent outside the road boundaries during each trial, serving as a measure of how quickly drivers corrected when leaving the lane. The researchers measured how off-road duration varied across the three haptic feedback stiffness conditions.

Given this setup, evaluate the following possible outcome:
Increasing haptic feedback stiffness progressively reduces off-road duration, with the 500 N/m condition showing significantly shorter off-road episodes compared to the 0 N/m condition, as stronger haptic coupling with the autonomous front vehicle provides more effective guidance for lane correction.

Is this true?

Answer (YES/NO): NO